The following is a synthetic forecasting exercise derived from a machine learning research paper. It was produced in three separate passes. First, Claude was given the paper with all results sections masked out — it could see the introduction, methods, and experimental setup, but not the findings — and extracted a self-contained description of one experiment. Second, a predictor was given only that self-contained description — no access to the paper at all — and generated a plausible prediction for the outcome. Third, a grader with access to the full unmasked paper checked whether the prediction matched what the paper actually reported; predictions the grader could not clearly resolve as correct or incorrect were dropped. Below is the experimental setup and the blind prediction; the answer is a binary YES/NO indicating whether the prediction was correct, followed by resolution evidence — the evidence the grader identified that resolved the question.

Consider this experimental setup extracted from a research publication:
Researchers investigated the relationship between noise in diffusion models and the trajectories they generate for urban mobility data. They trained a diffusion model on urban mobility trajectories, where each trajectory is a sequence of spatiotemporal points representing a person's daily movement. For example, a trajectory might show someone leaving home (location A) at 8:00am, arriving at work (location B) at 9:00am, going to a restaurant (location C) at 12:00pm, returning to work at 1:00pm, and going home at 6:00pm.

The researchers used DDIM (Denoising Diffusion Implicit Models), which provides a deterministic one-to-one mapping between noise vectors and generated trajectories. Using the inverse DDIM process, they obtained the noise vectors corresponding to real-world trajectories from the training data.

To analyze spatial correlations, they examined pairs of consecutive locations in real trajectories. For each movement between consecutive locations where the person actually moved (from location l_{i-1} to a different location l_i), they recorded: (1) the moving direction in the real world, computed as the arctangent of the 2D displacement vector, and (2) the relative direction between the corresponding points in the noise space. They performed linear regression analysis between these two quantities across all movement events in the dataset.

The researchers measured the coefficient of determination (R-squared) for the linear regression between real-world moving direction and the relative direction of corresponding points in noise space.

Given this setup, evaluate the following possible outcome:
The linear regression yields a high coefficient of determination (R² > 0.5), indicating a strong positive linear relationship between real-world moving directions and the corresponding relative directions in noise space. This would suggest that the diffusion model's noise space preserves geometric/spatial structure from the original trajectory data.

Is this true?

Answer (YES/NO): YES